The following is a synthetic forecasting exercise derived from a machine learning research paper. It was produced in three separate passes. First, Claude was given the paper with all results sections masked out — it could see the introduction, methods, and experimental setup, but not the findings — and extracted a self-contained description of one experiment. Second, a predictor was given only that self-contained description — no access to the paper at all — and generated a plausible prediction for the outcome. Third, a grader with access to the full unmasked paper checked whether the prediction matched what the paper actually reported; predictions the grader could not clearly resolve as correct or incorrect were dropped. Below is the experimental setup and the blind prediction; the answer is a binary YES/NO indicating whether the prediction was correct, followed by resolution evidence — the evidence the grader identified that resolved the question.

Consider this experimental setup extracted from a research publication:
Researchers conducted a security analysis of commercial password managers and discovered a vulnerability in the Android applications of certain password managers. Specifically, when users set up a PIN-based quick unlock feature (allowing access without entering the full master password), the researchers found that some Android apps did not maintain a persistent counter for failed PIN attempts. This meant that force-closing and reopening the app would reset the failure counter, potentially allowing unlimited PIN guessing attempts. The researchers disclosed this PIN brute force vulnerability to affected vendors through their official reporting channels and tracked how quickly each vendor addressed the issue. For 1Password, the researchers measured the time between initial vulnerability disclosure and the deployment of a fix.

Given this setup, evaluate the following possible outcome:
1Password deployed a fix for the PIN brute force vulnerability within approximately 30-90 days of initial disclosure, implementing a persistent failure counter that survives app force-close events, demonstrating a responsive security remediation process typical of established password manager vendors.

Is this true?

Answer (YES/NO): NO